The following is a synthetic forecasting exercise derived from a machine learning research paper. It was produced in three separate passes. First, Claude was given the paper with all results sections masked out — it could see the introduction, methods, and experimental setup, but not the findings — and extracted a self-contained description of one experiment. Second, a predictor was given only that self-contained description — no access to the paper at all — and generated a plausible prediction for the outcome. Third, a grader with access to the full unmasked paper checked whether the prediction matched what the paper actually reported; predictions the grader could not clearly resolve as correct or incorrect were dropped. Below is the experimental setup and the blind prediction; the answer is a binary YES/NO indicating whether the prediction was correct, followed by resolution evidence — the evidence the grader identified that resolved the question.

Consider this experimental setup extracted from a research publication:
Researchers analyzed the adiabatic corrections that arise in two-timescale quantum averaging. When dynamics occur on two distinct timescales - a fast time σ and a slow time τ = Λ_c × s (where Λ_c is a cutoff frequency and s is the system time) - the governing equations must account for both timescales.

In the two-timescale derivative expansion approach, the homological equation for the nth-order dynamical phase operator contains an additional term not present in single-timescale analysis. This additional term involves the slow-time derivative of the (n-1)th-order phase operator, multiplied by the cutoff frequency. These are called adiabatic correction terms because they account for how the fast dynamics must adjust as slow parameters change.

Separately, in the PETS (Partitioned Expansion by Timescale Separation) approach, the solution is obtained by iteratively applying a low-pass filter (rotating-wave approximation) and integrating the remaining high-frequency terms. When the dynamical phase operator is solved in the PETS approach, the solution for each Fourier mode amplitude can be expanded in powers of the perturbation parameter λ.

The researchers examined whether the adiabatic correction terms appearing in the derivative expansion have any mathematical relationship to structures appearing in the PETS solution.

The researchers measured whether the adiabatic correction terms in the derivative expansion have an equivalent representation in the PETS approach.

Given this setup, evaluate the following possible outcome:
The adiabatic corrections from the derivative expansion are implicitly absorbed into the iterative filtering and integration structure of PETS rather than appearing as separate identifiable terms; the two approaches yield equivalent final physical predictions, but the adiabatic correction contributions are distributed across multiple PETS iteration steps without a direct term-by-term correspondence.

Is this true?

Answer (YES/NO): NO